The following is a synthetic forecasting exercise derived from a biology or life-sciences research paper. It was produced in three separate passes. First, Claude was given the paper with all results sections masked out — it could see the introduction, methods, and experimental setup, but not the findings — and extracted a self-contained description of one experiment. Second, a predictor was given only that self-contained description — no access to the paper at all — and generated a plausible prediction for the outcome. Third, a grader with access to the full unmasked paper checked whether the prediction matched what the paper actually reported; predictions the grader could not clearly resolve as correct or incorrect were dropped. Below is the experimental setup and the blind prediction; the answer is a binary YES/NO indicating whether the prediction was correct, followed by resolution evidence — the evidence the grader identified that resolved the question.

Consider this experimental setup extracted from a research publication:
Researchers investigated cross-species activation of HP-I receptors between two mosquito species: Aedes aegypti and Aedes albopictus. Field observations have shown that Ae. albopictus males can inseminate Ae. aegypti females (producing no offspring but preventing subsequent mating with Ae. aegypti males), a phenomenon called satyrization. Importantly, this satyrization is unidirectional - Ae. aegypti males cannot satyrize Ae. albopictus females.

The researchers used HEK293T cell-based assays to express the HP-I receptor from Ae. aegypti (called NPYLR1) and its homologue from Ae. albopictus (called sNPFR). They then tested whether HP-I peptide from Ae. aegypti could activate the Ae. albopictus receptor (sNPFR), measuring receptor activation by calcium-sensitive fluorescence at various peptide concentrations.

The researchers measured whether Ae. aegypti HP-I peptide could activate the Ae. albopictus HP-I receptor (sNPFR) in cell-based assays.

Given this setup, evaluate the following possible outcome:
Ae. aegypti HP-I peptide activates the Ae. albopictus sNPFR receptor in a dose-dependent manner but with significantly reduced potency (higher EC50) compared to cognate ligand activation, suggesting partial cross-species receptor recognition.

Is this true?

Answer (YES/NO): NO